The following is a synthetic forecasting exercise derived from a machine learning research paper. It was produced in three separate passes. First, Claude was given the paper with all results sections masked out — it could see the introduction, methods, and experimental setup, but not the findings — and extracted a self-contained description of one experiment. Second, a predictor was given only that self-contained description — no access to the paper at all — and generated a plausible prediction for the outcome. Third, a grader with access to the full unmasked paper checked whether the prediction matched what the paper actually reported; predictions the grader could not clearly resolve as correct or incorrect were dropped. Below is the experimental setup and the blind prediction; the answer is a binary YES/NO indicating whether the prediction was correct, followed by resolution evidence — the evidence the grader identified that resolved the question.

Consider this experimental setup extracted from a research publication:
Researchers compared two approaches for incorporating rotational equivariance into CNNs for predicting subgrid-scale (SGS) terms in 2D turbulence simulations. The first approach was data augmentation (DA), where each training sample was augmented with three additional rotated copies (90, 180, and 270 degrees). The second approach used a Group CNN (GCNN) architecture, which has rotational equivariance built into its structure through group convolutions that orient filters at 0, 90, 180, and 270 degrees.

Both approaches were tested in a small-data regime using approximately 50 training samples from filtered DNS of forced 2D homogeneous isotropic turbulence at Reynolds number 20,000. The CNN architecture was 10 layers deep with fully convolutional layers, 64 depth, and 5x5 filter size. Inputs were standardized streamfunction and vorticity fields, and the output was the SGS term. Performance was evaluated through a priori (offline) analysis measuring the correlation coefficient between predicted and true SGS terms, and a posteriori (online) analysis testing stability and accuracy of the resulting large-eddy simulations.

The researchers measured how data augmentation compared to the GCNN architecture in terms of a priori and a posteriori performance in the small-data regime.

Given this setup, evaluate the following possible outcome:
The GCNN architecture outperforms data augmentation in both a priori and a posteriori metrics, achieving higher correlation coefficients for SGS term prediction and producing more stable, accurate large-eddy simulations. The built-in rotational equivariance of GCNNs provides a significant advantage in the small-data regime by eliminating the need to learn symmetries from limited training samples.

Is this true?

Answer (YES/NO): NO